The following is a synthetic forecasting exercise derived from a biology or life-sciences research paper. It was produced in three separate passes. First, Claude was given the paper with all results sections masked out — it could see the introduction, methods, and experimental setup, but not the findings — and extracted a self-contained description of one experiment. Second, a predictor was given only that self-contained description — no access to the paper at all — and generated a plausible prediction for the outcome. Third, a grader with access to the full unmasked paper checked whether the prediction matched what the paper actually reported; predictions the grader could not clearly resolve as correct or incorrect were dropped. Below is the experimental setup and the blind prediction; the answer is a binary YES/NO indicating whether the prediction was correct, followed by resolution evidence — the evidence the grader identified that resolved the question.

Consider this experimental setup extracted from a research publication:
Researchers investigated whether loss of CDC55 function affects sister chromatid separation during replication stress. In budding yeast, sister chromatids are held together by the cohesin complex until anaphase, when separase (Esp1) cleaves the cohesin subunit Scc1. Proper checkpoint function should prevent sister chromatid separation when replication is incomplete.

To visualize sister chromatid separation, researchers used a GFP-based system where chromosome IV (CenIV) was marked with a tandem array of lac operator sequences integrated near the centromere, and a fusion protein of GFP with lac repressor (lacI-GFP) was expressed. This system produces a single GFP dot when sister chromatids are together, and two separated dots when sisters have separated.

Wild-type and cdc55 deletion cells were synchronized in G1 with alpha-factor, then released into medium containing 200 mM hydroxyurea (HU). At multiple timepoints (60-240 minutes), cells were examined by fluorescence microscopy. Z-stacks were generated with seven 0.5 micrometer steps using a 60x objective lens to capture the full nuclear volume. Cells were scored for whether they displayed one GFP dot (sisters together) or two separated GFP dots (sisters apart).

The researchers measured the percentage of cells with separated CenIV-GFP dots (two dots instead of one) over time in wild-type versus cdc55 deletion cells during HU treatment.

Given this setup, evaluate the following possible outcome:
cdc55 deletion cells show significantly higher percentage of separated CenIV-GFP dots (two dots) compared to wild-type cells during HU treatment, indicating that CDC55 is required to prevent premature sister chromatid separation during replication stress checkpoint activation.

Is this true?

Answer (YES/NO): NO